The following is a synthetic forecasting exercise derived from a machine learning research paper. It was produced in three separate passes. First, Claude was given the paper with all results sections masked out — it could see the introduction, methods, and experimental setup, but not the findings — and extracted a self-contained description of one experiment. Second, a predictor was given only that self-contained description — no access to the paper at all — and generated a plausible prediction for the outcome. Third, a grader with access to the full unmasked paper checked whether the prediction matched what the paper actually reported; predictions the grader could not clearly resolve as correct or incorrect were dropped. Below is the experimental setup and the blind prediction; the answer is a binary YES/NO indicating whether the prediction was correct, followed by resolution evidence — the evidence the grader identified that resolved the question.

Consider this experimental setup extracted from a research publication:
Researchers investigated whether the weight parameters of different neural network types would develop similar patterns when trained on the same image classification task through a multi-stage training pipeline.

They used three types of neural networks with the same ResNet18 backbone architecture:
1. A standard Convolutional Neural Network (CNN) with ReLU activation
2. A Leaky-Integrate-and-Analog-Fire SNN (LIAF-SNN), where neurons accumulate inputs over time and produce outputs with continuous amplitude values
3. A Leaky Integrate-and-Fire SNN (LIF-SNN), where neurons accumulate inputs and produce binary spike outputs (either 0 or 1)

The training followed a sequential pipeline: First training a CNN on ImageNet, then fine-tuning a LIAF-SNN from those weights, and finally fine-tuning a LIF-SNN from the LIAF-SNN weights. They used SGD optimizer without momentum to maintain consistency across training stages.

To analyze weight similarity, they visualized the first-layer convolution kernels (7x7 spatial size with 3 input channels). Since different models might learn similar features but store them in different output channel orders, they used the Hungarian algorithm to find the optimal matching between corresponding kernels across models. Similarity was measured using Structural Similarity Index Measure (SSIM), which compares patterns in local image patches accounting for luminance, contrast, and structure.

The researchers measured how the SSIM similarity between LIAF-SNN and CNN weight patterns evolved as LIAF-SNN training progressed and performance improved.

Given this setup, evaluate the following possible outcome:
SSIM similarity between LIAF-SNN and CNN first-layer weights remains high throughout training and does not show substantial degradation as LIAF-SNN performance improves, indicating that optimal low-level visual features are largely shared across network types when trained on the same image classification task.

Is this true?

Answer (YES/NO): NO